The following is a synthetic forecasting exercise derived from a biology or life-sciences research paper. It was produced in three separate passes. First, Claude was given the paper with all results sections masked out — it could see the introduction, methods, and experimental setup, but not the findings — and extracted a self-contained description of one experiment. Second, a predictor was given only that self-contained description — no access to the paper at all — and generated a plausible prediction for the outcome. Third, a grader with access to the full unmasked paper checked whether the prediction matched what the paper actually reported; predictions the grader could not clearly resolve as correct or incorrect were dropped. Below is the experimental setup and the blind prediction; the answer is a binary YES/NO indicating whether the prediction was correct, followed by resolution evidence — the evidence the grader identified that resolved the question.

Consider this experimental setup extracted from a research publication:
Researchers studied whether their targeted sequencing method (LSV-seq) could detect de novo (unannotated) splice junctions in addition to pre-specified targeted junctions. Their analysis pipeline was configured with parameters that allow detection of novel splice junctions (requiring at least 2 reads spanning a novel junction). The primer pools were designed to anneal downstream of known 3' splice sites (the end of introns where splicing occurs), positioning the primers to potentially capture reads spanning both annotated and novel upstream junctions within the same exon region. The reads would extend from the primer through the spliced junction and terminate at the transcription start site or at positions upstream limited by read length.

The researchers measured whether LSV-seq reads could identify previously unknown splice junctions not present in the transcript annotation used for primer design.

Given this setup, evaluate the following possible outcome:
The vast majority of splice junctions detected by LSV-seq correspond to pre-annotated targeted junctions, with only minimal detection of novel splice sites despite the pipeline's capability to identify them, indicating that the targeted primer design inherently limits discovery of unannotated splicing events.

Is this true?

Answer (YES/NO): NO